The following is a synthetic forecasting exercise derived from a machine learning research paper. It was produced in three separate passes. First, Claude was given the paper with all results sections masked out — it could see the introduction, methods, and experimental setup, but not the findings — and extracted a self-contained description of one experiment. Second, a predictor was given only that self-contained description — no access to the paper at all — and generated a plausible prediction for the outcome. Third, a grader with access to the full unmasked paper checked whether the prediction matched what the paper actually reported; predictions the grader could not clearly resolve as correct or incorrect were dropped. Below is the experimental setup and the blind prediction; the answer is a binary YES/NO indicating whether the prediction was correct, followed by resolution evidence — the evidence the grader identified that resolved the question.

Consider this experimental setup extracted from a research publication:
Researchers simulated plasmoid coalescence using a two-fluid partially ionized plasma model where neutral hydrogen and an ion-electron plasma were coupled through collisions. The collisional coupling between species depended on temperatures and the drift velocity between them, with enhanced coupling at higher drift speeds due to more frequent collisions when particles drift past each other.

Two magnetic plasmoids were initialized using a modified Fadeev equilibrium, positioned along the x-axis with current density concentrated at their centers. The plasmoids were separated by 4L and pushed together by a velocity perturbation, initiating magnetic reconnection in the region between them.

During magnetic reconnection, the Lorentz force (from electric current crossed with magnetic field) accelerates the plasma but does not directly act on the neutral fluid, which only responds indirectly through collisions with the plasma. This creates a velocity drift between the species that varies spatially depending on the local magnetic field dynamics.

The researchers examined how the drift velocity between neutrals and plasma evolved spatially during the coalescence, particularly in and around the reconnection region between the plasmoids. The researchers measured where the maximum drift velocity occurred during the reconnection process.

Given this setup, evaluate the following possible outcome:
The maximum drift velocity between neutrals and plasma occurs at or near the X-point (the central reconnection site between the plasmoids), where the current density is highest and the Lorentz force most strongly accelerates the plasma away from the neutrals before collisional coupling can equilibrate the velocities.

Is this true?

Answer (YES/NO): NO